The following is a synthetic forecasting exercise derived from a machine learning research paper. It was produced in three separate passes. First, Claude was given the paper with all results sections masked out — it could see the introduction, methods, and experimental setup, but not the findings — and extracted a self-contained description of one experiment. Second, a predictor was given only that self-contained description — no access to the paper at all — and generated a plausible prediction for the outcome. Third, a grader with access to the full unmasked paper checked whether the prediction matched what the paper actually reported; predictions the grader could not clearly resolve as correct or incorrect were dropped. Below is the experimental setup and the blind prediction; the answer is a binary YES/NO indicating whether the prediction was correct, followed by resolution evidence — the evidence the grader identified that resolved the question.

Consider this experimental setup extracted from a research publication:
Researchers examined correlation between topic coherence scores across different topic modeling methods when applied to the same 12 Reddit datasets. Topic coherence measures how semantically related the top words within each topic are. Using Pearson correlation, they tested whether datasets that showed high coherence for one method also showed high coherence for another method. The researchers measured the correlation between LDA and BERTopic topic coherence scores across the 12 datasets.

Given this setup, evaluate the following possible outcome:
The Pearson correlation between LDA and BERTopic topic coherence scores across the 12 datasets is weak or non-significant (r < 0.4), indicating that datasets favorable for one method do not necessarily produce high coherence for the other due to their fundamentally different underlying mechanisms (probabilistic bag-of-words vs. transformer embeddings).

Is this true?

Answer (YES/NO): YES